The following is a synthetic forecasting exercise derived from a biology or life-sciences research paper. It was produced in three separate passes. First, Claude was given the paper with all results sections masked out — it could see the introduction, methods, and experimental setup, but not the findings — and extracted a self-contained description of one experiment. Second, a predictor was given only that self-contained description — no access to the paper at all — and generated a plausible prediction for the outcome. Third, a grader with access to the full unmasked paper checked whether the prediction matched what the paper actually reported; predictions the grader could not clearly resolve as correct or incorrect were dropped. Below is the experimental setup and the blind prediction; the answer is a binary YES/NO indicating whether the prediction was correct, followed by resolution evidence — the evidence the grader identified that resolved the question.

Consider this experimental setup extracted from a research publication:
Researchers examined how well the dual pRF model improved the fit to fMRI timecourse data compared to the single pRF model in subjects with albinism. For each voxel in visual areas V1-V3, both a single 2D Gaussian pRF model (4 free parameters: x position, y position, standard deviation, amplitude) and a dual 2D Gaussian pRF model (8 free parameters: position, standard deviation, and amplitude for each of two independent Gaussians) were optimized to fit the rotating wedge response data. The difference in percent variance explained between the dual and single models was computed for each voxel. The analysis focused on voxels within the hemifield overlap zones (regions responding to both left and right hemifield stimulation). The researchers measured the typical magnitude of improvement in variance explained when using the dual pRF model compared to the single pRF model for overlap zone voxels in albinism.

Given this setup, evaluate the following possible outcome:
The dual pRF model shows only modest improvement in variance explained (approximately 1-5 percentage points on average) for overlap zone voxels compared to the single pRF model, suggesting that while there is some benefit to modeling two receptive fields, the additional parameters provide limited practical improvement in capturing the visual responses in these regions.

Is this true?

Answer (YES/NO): NO